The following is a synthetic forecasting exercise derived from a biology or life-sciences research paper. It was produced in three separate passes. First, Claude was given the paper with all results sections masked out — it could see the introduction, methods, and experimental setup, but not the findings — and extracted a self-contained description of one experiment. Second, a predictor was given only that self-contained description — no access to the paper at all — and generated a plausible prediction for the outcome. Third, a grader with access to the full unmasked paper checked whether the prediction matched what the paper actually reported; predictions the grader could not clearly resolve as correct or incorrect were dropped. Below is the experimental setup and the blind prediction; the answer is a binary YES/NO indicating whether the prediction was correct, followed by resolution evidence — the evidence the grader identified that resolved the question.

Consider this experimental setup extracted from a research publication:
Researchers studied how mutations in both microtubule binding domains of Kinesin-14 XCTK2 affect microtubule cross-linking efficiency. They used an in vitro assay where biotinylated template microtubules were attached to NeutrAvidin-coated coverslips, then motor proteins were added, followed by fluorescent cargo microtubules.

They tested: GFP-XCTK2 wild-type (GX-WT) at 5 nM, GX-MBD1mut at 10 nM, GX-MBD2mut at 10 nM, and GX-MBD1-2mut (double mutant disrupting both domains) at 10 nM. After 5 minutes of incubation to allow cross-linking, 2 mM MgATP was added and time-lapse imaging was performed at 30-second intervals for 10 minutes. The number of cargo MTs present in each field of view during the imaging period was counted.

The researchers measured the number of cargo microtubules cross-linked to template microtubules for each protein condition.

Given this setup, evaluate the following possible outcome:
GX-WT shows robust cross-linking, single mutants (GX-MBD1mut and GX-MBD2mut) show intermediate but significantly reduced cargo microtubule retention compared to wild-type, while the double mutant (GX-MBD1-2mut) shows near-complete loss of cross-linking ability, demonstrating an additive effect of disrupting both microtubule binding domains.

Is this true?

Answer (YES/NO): YES